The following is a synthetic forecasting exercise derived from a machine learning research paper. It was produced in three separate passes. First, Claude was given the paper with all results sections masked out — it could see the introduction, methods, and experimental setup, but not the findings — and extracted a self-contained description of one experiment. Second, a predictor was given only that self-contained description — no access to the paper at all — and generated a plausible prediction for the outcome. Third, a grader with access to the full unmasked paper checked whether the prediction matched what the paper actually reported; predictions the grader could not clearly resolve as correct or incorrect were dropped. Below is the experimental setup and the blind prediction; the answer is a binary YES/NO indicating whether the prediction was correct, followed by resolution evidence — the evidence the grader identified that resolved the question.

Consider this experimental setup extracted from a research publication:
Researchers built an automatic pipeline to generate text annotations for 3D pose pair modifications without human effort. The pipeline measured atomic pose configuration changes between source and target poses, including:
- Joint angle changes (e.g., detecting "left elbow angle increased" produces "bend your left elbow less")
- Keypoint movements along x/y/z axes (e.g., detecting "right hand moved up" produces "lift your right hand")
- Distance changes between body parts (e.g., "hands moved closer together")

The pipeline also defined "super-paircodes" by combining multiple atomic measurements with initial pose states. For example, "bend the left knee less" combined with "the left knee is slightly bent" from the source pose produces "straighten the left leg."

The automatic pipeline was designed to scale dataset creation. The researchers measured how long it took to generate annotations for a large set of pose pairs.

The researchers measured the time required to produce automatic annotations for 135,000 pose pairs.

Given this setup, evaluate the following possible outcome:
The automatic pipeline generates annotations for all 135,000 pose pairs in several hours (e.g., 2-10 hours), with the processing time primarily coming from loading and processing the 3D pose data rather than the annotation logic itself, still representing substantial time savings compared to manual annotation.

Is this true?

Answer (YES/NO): NO